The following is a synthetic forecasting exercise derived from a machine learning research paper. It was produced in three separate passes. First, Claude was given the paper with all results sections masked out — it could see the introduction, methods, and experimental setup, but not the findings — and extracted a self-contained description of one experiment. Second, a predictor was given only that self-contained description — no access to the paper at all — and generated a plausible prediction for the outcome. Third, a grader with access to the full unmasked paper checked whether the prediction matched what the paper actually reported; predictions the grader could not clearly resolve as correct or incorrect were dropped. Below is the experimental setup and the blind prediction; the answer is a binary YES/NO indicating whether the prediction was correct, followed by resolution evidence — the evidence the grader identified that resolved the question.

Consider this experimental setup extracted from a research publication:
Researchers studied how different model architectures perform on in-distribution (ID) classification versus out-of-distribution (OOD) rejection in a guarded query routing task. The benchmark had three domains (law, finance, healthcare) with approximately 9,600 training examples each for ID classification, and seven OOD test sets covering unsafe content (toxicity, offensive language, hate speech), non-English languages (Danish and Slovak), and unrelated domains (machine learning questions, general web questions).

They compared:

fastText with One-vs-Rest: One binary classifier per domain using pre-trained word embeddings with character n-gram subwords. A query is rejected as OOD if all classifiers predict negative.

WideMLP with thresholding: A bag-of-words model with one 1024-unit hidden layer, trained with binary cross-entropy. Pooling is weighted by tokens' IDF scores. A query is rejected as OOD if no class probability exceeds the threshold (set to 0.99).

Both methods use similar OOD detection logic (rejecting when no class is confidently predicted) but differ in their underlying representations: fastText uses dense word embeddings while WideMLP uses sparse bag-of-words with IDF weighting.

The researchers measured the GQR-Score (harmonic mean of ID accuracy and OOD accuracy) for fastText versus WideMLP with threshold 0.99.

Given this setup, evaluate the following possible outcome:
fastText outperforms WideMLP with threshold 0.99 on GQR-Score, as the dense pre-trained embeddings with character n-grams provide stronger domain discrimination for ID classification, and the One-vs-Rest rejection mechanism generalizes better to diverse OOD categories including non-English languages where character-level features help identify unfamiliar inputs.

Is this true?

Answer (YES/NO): NO